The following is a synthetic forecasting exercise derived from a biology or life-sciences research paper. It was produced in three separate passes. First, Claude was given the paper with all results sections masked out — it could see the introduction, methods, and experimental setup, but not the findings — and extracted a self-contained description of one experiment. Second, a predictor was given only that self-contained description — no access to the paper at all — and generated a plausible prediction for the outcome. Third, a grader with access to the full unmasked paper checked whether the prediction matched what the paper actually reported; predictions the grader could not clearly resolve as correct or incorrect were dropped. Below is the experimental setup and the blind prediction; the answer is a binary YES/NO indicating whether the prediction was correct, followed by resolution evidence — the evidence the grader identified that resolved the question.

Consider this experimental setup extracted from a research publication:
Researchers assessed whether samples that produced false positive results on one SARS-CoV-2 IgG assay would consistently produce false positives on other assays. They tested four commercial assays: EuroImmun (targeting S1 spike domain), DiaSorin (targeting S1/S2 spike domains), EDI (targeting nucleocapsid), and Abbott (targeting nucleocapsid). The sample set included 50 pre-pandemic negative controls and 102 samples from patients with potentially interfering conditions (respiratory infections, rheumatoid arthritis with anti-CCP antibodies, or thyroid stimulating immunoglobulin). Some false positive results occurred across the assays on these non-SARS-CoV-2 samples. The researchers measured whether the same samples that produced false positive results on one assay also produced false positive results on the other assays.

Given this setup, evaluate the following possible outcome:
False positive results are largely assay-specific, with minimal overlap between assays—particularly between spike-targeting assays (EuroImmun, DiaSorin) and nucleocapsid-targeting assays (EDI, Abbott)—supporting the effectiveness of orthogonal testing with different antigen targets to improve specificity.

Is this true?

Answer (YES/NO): YES